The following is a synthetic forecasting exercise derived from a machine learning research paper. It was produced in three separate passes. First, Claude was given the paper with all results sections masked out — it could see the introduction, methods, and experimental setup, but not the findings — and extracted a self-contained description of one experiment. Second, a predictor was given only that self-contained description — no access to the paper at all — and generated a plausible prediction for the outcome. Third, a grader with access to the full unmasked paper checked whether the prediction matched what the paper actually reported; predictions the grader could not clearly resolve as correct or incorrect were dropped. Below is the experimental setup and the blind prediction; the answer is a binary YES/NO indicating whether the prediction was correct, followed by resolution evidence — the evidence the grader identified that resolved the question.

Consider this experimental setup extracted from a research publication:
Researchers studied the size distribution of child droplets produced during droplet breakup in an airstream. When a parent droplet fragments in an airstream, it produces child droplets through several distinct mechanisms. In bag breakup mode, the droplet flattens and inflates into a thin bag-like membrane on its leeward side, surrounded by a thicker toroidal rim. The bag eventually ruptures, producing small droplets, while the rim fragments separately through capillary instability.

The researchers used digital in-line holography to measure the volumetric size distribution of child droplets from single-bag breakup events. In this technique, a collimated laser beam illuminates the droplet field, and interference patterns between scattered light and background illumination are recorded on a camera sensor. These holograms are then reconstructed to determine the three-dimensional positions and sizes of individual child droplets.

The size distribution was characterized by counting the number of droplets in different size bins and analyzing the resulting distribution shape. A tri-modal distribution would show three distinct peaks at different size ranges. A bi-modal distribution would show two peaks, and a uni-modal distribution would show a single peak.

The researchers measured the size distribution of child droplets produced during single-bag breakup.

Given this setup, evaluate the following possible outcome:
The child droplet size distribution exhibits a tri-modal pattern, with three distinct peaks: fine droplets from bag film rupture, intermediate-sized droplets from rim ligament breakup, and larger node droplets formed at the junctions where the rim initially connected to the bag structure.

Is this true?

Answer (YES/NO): YES